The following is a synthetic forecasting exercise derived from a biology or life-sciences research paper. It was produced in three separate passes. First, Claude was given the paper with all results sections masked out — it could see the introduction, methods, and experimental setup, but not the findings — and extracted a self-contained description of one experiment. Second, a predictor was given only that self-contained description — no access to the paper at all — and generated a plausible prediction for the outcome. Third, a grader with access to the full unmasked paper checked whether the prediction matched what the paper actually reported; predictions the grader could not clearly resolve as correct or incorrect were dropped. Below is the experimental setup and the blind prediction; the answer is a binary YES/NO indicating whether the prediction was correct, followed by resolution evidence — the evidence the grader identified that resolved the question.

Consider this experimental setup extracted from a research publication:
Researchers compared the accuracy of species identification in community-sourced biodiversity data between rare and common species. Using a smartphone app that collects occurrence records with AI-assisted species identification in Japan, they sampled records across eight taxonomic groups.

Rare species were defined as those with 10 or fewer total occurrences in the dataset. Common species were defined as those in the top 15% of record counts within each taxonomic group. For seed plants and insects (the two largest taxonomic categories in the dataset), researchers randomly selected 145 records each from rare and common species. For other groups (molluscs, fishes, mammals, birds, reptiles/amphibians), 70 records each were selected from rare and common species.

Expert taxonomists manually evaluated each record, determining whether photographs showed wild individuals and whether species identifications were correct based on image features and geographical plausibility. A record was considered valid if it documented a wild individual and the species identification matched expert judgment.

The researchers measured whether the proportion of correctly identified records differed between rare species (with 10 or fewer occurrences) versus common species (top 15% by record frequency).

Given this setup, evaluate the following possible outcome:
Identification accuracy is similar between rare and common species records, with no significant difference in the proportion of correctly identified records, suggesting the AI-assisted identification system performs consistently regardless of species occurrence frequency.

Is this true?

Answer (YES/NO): NO